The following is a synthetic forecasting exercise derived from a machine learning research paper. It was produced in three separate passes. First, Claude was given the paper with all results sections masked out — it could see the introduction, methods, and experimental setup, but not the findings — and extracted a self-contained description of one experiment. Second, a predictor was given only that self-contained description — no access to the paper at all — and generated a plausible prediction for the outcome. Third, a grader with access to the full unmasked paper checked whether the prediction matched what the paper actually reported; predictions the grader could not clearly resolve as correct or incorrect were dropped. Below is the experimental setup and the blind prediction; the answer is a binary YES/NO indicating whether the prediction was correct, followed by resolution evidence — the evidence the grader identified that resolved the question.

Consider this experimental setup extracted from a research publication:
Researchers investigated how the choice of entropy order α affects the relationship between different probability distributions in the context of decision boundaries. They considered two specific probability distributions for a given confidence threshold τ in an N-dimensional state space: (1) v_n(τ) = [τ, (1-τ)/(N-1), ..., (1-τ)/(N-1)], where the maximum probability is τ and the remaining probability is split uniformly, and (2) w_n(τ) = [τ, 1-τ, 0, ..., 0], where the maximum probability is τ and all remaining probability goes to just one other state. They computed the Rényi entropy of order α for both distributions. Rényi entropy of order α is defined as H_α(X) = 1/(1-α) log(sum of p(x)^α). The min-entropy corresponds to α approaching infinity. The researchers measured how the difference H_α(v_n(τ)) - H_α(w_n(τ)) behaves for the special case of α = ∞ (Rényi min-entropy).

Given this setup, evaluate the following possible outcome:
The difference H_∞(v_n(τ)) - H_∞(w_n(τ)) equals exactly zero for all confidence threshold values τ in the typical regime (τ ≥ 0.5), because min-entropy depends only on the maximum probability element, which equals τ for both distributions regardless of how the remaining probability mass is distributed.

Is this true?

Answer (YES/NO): YES